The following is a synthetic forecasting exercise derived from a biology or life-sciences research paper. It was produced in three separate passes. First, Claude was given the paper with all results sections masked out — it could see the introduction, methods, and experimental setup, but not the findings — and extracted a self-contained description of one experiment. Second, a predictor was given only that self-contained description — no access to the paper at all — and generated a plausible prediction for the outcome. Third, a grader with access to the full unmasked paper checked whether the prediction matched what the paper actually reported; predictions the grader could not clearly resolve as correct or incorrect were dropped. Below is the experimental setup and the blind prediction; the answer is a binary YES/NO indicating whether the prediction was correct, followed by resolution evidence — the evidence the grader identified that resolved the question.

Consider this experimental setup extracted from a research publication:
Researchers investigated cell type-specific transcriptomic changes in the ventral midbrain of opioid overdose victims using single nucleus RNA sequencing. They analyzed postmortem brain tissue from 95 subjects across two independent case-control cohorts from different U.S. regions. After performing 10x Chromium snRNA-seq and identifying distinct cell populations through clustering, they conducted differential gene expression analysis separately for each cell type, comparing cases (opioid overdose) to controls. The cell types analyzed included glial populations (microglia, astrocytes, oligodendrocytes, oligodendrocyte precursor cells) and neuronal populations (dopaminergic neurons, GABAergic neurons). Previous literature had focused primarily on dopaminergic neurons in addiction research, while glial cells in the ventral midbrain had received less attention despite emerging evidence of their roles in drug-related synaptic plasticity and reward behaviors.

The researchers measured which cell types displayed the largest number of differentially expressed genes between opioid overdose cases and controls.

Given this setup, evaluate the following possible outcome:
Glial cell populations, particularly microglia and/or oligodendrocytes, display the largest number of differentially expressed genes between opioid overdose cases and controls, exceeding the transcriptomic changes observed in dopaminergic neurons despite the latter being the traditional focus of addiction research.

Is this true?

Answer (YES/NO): YES